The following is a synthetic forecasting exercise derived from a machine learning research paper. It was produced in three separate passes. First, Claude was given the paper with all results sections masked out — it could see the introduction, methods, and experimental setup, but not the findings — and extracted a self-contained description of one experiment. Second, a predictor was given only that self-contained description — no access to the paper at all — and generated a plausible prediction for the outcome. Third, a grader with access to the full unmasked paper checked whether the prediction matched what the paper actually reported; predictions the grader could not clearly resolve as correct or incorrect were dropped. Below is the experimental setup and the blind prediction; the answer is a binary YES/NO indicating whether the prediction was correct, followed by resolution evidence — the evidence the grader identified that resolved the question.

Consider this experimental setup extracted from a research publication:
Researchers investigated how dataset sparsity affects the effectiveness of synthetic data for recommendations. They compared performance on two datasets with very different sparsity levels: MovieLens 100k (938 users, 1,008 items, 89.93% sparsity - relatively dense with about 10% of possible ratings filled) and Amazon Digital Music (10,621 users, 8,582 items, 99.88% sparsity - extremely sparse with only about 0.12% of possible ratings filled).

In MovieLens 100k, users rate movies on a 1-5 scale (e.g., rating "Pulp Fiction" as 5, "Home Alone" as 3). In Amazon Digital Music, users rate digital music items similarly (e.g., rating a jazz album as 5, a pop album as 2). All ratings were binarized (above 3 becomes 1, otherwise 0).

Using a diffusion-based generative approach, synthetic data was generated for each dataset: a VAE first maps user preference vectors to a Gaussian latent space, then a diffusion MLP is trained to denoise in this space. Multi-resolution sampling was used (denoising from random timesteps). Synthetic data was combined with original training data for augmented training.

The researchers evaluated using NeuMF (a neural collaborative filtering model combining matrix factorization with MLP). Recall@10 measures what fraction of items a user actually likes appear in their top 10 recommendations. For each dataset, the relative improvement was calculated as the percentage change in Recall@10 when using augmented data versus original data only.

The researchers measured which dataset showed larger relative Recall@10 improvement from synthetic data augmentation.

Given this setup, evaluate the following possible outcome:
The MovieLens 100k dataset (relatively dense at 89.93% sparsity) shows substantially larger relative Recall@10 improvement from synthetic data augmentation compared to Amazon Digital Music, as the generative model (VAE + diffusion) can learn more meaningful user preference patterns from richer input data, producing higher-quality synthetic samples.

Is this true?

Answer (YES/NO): NO